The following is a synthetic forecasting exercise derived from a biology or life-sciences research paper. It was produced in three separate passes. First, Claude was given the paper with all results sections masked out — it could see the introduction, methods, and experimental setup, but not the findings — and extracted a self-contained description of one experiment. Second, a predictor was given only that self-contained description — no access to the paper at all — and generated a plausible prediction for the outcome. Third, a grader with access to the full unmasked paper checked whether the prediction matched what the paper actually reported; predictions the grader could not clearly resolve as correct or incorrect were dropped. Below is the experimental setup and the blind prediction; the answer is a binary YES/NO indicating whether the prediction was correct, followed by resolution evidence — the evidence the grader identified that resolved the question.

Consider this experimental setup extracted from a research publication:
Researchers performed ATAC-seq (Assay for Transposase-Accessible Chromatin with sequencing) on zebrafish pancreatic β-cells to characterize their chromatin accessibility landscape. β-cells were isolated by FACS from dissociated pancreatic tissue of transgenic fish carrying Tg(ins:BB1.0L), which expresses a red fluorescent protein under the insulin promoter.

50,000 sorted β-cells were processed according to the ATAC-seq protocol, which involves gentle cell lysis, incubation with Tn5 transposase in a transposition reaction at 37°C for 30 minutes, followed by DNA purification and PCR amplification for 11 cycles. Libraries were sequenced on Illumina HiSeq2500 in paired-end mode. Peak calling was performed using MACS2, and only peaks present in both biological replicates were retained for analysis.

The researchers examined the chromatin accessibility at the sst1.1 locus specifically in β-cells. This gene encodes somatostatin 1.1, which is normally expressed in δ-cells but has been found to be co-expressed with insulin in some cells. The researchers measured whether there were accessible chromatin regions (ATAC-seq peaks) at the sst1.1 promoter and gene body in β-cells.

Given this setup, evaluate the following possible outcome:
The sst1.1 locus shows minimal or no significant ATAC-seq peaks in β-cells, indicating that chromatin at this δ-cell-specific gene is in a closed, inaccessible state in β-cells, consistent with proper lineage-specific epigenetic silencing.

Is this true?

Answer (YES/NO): NO